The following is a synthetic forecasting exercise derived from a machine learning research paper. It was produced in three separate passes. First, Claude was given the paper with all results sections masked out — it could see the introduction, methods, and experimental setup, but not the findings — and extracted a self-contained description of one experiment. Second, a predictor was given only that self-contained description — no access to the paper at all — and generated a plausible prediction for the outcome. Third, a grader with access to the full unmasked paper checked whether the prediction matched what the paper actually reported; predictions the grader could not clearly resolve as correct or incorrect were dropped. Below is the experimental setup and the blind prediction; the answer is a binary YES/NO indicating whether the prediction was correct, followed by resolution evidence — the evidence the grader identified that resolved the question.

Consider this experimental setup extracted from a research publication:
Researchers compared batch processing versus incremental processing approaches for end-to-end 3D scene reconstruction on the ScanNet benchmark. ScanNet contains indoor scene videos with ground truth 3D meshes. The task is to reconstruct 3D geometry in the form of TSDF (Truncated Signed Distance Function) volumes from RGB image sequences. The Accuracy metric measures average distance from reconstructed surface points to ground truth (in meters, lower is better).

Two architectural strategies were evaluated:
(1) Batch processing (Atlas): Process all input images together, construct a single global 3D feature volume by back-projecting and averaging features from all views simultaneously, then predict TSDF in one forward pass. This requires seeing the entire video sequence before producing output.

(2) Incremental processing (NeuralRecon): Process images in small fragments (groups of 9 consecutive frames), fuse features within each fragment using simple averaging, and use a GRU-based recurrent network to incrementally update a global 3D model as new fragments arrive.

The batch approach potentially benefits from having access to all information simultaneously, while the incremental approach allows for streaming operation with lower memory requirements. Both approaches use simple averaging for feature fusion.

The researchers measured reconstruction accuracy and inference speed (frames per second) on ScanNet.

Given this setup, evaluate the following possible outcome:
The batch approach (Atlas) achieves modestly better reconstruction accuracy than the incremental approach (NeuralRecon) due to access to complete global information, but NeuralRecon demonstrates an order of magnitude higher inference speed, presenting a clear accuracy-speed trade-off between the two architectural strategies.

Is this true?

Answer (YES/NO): NO